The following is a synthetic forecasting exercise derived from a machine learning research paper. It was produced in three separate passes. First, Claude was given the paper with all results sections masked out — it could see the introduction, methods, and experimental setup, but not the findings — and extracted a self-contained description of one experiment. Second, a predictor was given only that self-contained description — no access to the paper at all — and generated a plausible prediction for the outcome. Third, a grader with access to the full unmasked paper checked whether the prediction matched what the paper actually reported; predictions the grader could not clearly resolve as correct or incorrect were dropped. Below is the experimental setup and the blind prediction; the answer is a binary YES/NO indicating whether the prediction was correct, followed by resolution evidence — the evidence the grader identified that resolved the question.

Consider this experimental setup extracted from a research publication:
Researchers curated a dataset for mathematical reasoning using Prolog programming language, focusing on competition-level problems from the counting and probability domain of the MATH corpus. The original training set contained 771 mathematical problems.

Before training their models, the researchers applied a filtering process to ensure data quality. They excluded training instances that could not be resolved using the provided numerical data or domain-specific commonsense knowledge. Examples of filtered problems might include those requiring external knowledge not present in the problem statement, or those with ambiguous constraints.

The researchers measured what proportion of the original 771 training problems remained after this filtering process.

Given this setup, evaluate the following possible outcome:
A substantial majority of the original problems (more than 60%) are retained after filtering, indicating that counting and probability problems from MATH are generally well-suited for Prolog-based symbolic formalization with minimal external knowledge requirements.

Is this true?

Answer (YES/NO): YES